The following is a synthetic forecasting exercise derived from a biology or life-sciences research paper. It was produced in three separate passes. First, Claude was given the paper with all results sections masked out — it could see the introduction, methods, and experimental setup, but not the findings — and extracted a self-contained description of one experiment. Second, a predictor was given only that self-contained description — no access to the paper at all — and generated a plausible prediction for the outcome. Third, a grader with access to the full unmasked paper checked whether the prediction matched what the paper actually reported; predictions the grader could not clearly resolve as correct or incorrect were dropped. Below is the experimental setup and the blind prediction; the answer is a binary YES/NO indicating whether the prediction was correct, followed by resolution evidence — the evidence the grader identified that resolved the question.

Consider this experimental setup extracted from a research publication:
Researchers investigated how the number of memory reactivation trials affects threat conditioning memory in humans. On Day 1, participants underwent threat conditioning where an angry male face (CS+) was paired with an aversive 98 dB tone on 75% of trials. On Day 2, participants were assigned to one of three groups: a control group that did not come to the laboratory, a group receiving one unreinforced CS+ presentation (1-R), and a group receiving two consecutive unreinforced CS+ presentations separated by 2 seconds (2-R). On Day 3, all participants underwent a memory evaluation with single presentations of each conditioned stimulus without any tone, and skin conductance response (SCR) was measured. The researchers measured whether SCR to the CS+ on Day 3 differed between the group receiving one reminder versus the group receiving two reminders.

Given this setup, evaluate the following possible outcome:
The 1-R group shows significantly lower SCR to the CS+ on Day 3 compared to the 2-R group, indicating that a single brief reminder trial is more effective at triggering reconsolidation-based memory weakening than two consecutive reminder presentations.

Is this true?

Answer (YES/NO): NO